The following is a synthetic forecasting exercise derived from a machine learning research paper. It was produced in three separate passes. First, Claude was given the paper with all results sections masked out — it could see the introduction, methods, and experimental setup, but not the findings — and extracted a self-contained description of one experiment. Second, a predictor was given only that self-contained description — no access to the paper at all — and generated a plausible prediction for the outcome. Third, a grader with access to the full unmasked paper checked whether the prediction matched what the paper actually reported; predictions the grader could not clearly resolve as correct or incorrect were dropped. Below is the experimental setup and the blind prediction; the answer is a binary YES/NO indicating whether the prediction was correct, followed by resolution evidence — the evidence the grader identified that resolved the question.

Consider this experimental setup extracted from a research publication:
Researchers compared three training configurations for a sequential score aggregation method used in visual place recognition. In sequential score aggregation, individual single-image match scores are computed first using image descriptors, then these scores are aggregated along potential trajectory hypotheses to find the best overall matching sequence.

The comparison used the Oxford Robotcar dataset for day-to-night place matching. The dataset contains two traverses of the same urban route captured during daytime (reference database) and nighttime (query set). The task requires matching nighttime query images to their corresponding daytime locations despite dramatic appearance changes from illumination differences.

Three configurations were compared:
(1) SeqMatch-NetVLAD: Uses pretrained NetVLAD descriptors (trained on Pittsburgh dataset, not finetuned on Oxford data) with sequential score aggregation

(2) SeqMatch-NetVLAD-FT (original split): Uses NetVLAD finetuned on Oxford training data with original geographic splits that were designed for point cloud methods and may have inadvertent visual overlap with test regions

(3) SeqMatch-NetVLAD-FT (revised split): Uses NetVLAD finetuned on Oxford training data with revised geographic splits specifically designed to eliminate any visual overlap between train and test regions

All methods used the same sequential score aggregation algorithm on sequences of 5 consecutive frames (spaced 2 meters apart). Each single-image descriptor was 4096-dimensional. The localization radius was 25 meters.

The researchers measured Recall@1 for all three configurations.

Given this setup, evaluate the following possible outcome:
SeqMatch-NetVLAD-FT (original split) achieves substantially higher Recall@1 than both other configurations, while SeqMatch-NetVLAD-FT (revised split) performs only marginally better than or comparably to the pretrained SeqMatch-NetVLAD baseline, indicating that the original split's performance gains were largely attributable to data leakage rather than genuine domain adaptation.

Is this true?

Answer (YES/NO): NO